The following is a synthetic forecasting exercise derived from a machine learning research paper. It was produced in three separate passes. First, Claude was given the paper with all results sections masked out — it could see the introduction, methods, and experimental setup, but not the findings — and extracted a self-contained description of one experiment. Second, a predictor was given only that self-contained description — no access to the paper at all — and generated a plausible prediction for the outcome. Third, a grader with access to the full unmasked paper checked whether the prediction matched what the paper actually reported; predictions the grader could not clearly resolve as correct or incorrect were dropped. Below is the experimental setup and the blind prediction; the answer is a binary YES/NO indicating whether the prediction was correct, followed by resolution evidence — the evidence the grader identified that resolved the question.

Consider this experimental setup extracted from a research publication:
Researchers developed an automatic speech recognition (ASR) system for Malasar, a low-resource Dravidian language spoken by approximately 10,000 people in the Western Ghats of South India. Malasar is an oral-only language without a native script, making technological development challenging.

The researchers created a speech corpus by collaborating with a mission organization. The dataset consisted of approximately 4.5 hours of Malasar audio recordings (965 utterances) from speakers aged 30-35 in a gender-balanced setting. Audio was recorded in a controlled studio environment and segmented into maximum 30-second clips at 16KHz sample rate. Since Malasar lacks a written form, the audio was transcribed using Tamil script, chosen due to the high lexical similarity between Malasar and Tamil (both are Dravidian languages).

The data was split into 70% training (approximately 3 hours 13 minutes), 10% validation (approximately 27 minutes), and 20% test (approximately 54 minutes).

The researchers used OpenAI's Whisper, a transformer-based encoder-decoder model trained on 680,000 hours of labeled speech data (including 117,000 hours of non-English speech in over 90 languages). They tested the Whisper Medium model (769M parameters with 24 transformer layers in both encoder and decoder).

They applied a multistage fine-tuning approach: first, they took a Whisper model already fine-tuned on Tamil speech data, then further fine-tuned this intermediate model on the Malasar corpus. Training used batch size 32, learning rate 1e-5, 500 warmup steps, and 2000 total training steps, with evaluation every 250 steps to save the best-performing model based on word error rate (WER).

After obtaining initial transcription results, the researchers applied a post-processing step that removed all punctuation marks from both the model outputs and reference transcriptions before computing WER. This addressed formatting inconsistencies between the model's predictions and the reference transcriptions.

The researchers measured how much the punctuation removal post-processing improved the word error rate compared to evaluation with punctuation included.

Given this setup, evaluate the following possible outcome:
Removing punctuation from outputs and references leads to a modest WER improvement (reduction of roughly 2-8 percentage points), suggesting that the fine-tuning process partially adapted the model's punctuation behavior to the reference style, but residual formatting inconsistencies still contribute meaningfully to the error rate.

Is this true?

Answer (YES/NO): YES